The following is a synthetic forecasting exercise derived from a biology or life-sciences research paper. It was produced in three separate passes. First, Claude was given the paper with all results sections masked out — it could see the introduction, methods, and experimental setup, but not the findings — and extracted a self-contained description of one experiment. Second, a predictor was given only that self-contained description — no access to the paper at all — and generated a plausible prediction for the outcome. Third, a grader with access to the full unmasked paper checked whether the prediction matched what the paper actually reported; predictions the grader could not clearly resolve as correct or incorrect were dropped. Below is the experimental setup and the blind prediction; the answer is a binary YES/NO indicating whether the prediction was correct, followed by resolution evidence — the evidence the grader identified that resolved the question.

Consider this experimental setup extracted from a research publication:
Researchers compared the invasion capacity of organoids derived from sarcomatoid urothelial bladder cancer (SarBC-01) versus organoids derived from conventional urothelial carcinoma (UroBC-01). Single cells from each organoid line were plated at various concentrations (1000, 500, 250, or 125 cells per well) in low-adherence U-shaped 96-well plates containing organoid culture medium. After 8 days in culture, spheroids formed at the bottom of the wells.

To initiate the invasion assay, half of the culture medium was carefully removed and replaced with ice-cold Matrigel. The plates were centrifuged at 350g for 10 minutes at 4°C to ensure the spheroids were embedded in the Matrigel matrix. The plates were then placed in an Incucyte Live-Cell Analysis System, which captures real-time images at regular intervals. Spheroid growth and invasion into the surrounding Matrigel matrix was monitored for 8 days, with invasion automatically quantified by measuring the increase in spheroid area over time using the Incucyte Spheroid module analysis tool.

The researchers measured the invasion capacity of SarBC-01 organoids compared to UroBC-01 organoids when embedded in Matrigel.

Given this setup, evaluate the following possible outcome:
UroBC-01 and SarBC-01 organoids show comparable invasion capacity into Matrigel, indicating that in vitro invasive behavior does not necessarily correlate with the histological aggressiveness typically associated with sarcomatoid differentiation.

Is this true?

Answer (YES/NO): NO